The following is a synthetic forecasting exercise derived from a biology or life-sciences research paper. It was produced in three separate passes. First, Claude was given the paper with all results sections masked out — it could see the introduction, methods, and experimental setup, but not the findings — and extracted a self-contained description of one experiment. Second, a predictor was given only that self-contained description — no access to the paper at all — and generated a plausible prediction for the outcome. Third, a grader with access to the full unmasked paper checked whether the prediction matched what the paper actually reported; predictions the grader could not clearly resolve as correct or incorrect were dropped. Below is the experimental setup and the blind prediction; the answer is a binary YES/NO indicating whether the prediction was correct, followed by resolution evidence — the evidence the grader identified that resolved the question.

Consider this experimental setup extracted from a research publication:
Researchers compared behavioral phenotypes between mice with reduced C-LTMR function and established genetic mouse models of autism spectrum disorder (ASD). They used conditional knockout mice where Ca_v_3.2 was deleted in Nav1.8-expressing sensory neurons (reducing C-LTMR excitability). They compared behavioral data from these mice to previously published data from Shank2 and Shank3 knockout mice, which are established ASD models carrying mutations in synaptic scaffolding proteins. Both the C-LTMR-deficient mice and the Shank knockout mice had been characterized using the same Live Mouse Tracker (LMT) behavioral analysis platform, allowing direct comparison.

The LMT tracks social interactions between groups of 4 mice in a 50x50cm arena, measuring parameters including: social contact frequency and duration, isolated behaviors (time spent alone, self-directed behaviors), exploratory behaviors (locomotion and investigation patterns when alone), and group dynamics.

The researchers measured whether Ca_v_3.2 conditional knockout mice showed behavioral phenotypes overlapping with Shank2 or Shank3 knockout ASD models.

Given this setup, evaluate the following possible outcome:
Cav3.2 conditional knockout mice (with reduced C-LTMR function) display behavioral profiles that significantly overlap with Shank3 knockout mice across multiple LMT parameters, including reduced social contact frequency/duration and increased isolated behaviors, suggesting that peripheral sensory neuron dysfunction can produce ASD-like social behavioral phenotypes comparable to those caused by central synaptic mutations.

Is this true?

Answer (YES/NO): NO